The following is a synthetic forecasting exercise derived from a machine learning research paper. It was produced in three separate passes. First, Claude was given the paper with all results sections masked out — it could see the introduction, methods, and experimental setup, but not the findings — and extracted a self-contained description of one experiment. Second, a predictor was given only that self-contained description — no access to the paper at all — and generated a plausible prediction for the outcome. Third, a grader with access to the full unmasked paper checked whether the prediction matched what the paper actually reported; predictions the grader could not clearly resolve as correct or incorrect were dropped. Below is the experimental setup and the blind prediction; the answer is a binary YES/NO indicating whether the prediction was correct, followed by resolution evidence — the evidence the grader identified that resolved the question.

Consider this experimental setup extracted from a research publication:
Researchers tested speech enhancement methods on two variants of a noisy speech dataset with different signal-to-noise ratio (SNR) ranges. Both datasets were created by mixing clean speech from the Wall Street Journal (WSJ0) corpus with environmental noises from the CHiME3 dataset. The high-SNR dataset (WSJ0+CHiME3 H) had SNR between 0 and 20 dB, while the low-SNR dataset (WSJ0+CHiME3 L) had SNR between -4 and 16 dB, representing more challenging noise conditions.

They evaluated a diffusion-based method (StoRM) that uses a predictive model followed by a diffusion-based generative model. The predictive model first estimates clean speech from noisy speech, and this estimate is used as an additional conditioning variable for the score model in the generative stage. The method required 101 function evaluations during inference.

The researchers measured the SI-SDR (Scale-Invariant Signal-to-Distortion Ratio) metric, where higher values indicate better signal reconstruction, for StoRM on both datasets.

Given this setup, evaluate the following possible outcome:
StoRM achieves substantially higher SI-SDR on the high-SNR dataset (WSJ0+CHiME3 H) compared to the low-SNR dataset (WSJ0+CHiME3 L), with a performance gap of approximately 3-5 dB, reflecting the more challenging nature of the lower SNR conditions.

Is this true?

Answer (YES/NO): NO